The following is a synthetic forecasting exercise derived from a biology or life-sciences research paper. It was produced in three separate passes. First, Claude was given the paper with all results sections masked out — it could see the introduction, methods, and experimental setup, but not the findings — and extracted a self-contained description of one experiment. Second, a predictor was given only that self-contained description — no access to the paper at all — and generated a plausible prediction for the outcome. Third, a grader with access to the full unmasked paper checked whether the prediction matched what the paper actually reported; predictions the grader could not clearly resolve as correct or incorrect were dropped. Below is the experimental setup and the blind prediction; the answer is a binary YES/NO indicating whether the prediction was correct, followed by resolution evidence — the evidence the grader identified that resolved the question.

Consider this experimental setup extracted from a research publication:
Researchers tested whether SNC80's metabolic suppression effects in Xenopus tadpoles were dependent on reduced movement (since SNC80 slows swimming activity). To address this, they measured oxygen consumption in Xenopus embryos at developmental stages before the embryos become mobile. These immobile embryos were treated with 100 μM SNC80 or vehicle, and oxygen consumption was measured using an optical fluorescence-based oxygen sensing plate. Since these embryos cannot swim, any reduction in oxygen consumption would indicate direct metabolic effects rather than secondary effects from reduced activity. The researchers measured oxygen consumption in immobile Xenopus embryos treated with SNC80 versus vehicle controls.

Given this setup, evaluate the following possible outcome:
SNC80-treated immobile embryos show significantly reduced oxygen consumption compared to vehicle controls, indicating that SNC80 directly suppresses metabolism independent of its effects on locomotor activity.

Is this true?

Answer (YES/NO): YES